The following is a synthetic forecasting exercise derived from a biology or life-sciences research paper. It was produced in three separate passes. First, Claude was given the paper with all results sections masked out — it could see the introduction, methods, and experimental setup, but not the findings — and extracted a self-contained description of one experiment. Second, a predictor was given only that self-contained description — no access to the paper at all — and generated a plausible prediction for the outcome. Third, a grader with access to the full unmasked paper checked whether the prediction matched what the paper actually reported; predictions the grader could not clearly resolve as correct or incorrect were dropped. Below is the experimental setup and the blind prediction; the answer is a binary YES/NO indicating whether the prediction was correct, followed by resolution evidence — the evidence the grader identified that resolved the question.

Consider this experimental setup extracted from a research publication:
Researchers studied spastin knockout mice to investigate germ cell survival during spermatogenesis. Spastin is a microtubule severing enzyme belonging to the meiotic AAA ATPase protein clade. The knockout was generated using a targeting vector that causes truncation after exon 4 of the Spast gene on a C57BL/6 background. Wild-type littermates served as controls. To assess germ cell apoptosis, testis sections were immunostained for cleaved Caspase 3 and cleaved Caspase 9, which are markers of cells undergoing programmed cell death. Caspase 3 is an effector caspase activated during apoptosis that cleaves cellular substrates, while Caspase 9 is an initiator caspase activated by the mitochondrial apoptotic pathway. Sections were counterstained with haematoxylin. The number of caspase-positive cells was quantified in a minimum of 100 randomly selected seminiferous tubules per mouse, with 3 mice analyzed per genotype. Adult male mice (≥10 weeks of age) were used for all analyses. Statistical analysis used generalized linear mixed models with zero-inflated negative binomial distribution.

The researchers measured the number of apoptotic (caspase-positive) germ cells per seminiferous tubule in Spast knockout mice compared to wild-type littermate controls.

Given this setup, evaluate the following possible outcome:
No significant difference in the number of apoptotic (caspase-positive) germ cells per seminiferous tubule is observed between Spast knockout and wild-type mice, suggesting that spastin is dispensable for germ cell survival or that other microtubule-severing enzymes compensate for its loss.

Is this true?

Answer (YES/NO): NO